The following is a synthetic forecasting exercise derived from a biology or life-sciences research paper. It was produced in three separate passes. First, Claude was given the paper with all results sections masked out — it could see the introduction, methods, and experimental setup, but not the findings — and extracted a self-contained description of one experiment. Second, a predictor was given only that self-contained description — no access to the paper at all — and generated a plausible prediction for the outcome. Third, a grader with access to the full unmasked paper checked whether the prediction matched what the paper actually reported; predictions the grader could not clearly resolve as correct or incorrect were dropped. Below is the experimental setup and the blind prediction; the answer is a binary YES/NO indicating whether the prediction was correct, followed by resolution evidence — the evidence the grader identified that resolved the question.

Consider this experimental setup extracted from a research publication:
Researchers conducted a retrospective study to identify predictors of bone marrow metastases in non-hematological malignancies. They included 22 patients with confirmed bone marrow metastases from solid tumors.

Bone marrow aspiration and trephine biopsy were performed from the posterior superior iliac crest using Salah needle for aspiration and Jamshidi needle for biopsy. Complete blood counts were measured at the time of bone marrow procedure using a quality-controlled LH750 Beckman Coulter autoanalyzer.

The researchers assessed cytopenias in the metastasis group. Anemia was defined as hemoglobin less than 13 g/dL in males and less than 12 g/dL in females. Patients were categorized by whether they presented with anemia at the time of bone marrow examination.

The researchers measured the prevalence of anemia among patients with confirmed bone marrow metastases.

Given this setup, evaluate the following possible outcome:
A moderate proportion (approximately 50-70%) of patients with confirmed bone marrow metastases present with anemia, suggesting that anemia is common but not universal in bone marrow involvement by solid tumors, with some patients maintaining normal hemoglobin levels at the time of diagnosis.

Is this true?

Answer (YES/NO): NO